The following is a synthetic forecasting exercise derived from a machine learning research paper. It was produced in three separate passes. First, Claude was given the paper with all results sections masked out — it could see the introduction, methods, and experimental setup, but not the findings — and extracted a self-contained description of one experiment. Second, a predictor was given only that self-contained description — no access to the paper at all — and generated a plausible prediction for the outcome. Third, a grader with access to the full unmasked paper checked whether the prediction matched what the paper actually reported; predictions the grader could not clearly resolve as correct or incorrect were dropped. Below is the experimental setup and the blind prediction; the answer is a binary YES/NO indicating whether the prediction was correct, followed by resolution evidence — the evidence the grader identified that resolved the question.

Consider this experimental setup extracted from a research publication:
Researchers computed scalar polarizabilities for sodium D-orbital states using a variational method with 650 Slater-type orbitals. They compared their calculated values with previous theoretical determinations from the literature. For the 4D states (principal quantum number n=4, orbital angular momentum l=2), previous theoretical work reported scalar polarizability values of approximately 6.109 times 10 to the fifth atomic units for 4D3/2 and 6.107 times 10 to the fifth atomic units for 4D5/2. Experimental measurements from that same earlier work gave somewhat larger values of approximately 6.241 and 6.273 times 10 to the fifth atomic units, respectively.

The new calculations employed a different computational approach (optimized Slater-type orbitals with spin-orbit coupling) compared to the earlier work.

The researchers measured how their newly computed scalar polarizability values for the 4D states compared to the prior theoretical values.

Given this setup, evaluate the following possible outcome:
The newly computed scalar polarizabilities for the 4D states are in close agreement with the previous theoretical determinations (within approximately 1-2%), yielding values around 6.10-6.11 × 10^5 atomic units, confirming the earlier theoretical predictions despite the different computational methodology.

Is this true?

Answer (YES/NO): YES